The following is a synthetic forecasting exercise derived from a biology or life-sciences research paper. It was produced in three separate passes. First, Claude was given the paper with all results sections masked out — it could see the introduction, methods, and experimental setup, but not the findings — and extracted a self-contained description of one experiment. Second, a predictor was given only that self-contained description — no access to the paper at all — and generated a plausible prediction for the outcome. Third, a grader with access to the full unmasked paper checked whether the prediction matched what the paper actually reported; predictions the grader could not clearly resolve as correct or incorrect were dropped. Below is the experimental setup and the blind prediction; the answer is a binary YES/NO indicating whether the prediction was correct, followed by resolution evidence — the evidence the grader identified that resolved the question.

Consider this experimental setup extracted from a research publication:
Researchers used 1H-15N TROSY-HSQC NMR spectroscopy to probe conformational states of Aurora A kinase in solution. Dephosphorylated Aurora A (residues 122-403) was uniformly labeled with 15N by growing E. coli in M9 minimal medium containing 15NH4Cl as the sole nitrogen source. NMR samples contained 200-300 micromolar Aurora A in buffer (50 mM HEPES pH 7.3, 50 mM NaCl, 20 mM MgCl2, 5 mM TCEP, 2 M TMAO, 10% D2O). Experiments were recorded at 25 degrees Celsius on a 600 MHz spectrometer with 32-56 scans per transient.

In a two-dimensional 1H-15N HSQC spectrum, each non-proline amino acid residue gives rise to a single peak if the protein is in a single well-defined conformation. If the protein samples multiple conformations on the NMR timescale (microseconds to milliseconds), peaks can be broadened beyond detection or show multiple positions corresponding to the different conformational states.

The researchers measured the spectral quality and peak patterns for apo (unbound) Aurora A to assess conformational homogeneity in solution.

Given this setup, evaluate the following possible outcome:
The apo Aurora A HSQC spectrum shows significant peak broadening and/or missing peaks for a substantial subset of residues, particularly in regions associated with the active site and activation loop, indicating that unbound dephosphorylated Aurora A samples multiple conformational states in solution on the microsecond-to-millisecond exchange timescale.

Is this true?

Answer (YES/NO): YES